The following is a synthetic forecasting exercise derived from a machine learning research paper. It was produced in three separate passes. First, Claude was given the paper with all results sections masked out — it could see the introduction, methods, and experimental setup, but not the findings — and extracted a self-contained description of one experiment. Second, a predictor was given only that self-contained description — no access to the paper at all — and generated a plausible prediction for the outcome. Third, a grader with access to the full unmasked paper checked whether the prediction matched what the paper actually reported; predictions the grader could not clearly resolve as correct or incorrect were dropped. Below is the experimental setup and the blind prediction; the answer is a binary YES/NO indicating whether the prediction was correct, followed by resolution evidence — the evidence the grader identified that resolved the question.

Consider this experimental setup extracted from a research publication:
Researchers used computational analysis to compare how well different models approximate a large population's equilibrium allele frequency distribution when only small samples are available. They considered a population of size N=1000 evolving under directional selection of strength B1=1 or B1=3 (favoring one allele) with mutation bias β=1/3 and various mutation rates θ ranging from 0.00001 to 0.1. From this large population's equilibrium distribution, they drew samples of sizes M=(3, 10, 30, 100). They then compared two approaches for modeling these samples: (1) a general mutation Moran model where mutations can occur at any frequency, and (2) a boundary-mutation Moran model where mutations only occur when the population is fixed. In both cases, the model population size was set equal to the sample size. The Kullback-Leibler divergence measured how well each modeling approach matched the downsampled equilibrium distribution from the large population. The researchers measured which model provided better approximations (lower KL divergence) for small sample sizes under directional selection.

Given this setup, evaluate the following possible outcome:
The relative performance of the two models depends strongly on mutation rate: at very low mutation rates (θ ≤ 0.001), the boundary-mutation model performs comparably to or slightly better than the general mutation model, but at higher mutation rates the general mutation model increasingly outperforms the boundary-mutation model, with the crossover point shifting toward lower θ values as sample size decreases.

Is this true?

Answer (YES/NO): NO